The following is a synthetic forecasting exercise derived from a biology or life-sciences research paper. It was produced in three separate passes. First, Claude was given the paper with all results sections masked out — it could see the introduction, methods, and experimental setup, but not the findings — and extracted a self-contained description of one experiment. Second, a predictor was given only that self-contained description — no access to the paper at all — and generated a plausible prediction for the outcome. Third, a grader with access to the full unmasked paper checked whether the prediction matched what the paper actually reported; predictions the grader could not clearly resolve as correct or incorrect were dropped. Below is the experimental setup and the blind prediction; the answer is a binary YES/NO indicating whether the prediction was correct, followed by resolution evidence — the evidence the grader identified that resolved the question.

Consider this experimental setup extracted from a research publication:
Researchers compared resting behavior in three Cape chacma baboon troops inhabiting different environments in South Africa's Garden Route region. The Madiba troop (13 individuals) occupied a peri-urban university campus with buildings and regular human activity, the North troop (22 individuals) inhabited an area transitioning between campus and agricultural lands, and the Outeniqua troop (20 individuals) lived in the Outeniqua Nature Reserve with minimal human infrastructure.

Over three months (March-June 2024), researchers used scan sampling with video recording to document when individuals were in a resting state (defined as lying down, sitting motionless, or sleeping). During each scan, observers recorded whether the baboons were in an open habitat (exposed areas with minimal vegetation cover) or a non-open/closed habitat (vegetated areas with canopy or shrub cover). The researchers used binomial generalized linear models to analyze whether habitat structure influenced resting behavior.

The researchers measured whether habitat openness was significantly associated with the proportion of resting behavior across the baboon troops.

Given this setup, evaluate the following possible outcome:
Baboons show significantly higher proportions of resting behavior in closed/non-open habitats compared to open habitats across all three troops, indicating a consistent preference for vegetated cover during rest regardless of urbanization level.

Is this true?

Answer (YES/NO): NO